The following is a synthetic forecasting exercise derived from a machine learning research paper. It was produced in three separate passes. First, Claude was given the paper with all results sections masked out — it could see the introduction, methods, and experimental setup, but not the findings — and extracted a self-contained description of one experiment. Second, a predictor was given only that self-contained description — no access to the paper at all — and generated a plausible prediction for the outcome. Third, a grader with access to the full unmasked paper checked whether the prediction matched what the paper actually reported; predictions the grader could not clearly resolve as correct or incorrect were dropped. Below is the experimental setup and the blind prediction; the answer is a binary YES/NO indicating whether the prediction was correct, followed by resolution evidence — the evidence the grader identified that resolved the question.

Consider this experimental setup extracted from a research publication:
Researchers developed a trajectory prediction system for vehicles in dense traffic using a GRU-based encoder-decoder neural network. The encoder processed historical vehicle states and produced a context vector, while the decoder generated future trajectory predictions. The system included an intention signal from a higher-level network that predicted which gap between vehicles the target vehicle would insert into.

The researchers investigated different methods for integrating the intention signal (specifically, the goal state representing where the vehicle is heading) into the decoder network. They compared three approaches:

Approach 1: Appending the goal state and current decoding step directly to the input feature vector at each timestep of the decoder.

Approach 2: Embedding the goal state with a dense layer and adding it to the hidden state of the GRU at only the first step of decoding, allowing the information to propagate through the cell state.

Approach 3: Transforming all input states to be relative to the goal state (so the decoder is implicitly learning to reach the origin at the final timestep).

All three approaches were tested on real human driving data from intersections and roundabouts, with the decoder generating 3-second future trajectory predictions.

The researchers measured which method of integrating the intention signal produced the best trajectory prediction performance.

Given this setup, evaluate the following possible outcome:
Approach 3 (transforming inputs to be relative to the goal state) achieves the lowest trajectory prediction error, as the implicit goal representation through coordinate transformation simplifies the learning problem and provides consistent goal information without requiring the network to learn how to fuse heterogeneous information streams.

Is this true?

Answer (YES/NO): NO